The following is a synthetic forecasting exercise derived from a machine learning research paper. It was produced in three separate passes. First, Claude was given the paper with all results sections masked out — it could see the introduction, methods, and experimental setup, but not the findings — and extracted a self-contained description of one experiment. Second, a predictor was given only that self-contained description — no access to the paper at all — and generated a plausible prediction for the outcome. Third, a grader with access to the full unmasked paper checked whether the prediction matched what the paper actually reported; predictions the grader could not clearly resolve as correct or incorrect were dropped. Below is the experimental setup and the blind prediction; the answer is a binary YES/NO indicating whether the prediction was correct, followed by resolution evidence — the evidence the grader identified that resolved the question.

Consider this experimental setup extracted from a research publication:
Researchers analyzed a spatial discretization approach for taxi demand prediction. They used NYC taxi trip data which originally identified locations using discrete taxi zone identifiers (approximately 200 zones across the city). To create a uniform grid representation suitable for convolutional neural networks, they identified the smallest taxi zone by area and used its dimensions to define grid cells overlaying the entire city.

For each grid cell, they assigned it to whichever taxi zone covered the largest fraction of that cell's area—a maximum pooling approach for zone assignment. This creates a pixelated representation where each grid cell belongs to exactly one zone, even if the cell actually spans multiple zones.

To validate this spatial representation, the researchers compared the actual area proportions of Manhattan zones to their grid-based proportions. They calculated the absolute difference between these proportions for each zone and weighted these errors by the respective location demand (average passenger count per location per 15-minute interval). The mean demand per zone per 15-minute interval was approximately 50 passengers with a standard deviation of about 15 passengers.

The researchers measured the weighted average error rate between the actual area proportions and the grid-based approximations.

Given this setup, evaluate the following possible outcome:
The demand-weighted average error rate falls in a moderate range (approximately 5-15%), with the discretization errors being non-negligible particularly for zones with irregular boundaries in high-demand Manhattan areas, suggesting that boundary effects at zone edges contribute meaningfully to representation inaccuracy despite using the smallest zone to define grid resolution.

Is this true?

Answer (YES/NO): NO